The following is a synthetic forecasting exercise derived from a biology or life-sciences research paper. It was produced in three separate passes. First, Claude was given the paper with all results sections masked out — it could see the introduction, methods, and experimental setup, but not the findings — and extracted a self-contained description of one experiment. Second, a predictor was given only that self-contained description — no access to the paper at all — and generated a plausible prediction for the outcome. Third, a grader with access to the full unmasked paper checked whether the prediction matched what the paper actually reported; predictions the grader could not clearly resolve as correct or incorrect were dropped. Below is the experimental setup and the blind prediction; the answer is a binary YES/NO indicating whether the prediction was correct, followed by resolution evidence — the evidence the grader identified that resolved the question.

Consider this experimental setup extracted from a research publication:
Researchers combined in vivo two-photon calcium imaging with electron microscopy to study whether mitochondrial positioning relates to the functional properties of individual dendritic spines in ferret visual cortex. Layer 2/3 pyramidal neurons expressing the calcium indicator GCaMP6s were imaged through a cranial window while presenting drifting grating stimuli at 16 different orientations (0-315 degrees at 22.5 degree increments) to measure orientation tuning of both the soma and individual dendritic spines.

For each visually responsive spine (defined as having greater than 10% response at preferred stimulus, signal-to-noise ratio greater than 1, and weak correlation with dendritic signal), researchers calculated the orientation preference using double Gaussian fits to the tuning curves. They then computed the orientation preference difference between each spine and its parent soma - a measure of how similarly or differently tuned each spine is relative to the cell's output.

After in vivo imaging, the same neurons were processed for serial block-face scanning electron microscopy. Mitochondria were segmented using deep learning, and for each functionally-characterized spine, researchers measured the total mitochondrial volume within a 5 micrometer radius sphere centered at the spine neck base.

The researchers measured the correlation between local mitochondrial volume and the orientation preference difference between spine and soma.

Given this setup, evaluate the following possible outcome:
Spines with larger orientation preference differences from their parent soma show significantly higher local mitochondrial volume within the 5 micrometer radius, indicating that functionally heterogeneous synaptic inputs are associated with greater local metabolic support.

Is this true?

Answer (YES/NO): NO